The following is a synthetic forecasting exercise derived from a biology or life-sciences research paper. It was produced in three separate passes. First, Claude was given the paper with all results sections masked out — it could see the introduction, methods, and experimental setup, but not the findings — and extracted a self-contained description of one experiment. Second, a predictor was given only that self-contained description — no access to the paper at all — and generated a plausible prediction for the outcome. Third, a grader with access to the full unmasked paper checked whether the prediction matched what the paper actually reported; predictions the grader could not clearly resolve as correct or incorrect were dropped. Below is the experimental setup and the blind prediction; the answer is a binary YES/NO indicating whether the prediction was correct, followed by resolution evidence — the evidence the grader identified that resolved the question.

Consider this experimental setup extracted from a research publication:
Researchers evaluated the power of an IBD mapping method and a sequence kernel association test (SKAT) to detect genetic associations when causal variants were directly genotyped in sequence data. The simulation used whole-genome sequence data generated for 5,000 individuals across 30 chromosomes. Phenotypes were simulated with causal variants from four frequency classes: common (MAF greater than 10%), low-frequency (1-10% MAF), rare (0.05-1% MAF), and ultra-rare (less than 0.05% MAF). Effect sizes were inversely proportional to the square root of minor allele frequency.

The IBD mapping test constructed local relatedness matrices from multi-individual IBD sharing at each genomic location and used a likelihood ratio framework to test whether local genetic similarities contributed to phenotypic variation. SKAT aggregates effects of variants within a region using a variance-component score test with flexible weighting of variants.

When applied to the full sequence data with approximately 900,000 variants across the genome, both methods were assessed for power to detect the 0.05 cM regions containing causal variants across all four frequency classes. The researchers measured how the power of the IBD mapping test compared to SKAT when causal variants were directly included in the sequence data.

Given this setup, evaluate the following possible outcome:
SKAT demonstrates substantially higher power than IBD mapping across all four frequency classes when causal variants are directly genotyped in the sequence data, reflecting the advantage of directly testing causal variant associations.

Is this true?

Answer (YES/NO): NO